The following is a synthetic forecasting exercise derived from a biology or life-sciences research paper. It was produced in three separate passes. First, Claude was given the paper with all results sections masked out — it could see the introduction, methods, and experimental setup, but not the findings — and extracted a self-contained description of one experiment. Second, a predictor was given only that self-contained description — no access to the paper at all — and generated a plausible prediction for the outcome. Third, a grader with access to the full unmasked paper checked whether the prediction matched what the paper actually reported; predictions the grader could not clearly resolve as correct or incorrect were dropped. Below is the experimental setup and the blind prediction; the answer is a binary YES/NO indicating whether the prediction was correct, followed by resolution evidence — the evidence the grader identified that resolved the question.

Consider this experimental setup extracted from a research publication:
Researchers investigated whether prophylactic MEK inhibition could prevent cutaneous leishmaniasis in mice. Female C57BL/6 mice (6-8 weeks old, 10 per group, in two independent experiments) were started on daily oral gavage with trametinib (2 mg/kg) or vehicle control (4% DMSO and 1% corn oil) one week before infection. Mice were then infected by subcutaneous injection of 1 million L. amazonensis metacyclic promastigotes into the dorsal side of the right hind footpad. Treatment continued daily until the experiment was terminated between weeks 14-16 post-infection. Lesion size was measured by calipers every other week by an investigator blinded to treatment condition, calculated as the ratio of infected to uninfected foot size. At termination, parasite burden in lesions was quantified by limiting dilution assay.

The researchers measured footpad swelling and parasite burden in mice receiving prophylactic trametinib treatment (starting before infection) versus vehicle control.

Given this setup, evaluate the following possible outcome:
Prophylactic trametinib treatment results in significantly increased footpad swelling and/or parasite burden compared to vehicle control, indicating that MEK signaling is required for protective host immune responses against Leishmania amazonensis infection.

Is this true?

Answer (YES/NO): NO